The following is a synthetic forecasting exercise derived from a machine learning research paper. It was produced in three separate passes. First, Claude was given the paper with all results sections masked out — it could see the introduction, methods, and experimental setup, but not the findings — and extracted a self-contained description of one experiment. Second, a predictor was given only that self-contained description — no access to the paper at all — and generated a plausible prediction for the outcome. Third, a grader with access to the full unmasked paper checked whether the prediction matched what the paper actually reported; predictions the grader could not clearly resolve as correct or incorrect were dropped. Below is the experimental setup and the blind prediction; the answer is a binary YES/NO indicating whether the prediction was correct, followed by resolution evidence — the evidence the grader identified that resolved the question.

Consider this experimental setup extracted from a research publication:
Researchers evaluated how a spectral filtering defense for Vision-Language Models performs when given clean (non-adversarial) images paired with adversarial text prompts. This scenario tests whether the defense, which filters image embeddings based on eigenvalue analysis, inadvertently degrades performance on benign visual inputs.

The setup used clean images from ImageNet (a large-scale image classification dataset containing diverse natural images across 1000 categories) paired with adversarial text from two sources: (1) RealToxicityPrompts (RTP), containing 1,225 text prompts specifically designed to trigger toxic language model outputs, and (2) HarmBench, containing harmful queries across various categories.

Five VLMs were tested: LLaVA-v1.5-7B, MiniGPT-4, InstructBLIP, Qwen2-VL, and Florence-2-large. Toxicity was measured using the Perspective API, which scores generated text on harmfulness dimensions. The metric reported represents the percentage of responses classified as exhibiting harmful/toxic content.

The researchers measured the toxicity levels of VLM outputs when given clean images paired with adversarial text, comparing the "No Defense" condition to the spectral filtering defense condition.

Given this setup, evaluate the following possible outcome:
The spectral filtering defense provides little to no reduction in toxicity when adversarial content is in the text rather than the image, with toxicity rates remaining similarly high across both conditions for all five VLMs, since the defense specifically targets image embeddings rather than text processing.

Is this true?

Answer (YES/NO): NO